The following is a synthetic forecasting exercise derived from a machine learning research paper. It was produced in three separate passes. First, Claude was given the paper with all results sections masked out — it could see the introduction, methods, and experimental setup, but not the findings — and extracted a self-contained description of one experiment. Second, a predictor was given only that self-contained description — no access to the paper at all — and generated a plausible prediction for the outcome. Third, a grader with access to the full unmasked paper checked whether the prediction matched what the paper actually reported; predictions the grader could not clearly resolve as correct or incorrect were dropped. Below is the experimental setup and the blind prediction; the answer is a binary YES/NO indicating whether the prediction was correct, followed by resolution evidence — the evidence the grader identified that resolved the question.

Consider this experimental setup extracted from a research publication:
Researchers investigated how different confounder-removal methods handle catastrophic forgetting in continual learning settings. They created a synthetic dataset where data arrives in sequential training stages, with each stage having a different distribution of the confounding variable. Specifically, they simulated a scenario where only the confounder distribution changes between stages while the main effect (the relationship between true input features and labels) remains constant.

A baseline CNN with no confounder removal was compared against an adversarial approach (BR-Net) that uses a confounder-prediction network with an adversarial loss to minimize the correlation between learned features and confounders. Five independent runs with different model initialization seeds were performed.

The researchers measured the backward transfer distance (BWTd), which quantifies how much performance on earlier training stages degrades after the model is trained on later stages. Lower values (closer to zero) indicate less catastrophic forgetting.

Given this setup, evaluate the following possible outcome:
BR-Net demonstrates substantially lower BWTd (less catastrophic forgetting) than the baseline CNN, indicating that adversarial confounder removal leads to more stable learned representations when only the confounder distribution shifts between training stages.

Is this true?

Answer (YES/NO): NO